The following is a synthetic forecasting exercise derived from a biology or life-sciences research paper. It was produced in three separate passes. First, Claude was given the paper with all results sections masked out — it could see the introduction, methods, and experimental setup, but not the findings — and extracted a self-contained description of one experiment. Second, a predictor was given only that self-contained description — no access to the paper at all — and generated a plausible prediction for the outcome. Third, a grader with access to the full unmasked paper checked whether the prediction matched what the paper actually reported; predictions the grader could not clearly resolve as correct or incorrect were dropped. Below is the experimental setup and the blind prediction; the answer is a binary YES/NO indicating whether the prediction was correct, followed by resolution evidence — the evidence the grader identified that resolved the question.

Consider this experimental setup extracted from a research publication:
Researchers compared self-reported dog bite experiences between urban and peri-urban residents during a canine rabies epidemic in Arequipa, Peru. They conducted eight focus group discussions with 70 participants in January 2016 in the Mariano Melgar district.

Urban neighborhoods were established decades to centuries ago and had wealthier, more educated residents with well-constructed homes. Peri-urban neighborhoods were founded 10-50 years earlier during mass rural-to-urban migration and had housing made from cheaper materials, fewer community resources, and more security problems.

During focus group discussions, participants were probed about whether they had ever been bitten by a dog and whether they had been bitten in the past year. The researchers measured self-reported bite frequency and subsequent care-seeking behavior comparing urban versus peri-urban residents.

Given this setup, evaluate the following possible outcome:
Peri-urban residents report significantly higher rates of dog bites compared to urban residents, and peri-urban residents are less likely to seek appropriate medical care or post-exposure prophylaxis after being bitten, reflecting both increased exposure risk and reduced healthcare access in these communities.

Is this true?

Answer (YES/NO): YES